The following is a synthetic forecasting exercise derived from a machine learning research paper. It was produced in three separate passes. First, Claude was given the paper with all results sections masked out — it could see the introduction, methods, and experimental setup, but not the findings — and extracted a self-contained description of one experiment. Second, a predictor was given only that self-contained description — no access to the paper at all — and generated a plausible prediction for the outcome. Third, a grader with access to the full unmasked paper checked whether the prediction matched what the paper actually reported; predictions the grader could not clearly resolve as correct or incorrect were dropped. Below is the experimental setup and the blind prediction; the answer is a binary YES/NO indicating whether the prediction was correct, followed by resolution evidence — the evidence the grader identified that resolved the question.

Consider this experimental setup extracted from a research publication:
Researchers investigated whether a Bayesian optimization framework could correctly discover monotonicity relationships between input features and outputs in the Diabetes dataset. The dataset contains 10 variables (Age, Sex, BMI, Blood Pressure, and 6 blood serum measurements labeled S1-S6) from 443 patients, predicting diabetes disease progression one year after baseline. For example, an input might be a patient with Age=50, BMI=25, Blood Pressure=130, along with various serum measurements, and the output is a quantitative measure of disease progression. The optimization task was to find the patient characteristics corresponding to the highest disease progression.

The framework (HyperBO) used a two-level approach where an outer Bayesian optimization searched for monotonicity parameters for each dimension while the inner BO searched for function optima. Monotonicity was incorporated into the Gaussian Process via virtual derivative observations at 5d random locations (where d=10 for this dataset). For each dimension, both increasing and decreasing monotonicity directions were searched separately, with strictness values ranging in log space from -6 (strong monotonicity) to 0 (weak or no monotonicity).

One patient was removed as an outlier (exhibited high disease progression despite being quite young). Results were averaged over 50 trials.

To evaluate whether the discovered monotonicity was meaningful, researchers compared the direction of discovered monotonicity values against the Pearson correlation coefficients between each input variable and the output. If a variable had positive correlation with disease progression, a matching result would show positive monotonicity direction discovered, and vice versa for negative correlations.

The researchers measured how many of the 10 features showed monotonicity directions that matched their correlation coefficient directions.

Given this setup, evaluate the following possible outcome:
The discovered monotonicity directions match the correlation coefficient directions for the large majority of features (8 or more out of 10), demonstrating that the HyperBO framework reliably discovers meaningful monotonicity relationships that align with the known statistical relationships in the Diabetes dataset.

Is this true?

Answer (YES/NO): NO